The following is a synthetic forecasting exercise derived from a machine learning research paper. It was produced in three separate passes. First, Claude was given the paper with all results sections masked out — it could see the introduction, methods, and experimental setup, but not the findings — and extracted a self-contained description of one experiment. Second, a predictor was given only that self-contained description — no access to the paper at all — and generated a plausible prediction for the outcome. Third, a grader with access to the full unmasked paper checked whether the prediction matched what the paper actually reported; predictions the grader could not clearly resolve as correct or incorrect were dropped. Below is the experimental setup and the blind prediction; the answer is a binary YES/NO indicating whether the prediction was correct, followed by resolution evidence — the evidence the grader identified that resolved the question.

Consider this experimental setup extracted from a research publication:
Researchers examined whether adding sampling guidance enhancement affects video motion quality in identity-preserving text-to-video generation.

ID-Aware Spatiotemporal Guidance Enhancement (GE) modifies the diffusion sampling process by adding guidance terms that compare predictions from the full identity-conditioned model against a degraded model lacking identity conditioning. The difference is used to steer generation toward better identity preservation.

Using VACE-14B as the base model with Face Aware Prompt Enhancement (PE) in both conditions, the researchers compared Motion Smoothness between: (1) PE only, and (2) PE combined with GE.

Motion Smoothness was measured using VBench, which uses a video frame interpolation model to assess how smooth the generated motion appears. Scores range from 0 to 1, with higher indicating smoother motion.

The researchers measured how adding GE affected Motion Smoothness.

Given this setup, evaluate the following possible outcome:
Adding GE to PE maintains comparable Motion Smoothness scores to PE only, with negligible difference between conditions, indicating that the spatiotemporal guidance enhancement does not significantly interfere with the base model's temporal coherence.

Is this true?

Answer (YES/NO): NO